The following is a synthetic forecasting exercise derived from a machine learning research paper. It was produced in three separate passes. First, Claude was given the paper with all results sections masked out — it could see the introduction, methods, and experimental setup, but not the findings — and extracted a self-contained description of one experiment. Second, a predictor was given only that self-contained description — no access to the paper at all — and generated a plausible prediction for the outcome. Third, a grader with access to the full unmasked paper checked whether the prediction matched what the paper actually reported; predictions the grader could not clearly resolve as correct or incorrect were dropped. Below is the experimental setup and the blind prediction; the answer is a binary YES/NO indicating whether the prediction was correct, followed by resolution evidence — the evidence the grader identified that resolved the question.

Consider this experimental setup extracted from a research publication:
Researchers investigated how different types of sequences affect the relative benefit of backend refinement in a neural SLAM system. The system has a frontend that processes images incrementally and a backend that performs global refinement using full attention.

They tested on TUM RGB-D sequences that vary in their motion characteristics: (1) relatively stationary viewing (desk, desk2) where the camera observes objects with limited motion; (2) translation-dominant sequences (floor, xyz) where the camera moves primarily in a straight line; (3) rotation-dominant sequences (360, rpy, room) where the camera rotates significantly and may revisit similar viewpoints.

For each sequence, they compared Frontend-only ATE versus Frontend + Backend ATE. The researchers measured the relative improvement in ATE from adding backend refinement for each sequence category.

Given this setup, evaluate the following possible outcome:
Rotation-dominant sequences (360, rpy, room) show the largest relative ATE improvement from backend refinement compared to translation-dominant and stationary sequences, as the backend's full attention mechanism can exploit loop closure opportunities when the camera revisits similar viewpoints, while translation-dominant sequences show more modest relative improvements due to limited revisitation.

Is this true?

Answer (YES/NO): NO